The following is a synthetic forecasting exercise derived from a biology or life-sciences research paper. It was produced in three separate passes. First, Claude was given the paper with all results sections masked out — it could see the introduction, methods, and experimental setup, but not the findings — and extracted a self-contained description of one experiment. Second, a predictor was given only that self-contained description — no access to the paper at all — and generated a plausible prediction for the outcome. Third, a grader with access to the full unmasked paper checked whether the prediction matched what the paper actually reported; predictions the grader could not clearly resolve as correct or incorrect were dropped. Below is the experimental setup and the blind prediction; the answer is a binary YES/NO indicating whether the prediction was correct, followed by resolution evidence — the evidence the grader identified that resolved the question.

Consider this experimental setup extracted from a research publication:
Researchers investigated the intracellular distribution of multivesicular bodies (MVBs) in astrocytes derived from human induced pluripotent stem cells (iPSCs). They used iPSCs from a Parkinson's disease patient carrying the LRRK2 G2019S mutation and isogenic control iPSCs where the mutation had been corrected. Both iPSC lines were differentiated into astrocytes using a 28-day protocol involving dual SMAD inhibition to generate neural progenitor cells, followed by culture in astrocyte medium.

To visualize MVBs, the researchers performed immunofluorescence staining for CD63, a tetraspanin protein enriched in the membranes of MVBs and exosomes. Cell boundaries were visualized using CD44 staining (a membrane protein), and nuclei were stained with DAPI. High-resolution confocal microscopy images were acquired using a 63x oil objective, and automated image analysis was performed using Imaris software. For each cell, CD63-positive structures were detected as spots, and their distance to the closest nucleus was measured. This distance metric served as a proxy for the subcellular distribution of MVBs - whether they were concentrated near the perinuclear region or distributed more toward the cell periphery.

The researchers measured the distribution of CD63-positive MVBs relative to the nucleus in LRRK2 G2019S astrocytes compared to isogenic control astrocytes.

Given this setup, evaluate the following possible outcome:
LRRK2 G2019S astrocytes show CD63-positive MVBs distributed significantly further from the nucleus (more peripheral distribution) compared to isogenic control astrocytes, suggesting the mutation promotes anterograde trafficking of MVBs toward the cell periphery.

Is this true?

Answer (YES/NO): YES